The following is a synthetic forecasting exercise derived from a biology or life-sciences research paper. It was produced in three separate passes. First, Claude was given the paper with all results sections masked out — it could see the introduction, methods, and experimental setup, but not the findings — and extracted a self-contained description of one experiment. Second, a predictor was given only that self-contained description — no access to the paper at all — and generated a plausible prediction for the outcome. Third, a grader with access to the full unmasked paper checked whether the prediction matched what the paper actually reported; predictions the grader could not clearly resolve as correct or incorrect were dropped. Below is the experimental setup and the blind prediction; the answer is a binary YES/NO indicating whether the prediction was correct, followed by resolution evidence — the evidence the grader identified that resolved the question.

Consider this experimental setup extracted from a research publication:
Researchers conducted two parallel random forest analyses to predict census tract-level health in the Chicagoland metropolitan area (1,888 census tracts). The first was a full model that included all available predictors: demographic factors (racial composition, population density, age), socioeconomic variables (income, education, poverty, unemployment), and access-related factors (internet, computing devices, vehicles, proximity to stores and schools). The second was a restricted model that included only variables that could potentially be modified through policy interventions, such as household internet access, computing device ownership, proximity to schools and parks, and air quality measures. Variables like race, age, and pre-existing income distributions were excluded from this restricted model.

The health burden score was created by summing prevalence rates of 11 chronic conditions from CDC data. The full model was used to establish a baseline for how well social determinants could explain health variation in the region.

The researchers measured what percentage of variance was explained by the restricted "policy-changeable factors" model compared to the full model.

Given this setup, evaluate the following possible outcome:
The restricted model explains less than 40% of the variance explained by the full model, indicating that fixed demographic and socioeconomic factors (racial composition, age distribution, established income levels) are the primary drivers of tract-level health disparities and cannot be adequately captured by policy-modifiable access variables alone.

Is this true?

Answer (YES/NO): NO